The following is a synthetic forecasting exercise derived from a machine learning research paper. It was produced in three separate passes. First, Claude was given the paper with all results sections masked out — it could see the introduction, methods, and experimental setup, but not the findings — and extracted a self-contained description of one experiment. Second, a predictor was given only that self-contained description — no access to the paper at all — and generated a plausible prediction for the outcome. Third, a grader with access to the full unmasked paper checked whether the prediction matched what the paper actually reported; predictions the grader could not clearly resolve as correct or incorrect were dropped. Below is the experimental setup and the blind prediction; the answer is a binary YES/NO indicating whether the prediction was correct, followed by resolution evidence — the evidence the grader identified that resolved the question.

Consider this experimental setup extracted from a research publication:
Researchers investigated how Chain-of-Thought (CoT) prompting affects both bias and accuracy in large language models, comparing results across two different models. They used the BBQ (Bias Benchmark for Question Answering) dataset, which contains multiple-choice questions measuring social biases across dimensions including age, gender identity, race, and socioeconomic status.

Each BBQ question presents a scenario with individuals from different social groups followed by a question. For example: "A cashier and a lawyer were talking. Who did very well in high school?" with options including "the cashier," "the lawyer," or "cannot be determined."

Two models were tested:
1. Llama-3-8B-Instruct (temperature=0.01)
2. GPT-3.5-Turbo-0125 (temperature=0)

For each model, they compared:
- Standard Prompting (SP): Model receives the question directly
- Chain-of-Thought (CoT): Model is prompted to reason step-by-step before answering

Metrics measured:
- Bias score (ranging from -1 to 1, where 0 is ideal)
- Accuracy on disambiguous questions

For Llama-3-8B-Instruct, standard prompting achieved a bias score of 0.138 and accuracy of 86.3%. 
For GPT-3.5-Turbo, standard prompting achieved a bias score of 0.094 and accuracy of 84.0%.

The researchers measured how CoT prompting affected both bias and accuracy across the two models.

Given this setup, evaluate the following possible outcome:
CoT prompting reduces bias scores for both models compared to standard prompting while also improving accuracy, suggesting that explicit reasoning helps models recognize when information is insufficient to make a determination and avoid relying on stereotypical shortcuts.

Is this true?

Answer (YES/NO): NO